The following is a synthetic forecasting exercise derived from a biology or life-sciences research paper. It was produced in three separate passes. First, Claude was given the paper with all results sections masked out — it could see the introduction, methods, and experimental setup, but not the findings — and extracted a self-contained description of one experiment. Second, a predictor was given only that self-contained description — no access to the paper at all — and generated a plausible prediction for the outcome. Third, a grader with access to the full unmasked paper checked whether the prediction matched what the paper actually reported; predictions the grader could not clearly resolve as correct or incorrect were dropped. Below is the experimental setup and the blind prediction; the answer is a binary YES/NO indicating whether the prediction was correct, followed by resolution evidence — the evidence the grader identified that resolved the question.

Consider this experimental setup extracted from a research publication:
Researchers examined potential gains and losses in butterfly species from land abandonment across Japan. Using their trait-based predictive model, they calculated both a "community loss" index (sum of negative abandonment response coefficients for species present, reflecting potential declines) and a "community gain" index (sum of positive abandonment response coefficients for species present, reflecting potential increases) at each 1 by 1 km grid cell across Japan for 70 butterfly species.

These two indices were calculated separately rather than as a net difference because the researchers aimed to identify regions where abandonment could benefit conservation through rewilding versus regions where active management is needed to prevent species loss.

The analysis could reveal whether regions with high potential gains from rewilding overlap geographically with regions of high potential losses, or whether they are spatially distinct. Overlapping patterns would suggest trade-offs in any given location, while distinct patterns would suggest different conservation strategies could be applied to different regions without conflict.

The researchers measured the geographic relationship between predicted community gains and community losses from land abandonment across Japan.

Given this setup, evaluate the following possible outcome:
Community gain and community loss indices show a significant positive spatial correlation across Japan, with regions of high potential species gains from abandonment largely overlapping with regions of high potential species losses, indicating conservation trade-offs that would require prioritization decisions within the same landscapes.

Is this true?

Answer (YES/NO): YES